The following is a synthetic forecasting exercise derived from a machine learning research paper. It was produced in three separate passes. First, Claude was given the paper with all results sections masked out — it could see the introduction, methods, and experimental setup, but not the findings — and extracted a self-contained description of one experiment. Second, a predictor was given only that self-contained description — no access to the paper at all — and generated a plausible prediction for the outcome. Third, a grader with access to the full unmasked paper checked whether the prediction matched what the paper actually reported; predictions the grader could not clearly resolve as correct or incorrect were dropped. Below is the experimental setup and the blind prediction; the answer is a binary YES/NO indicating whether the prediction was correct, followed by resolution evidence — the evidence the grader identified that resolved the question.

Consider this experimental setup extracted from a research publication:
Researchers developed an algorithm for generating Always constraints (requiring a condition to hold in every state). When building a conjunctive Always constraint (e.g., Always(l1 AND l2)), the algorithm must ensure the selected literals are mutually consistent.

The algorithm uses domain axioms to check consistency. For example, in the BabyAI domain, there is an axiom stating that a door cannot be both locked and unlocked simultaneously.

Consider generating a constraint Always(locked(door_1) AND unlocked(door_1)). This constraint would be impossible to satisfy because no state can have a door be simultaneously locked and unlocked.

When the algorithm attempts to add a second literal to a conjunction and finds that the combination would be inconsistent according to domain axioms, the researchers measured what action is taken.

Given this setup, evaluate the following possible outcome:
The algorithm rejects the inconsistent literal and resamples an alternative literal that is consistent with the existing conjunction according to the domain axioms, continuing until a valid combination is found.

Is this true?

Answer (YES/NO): YES